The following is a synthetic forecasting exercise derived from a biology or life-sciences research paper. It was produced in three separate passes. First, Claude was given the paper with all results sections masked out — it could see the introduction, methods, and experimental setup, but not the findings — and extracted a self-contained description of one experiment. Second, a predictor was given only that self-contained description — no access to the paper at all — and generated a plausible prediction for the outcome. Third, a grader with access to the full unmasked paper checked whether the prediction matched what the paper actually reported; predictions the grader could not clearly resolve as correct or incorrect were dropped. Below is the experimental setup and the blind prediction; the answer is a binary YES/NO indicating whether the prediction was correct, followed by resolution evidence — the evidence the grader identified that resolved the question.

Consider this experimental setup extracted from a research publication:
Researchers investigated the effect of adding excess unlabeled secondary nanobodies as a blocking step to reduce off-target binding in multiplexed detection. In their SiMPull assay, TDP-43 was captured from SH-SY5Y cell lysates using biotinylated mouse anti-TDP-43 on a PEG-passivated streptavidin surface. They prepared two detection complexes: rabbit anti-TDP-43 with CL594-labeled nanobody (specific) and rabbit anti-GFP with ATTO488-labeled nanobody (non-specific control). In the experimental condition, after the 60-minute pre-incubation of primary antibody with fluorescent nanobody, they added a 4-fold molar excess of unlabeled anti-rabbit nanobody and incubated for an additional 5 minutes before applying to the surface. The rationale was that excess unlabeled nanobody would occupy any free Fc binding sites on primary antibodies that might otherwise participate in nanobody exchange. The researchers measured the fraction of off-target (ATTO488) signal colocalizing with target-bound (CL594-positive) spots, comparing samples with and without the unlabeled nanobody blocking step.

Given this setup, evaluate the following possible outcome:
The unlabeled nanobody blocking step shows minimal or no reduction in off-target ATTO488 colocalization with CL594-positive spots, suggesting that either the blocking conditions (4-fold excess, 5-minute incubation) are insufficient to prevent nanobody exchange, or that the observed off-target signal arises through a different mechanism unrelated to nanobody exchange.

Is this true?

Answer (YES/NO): YES